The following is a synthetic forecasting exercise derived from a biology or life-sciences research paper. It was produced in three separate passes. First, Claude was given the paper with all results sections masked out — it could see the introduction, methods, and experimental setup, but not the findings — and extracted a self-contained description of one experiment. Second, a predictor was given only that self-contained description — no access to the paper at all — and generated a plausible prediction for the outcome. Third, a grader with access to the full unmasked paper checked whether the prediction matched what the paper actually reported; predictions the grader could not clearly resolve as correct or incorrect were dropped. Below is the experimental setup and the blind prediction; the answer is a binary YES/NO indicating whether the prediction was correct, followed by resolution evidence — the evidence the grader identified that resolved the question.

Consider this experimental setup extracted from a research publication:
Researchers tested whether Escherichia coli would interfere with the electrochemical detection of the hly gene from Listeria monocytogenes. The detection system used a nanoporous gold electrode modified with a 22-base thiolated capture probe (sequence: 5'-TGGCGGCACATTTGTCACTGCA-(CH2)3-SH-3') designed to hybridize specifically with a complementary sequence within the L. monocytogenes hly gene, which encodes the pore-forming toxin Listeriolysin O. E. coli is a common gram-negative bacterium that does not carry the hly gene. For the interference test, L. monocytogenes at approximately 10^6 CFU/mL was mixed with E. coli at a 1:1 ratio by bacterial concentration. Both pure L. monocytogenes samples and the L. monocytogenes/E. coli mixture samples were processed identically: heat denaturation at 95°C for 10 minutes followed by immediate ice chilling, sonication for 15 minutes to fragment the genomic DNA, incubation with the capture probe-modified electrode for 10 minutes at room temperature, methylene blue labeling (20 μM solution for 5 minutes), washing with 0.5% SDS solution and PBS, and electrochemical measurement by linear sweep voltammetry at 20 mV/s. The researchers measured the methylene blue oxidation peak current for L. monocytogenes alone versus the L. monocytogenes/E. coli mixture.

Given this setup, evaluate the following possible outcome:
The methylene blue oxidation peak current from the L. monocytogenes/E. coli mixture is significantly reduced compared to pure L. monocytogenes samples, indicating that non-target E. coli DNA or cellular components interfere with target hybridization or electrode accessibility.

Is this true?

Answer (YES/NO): NO